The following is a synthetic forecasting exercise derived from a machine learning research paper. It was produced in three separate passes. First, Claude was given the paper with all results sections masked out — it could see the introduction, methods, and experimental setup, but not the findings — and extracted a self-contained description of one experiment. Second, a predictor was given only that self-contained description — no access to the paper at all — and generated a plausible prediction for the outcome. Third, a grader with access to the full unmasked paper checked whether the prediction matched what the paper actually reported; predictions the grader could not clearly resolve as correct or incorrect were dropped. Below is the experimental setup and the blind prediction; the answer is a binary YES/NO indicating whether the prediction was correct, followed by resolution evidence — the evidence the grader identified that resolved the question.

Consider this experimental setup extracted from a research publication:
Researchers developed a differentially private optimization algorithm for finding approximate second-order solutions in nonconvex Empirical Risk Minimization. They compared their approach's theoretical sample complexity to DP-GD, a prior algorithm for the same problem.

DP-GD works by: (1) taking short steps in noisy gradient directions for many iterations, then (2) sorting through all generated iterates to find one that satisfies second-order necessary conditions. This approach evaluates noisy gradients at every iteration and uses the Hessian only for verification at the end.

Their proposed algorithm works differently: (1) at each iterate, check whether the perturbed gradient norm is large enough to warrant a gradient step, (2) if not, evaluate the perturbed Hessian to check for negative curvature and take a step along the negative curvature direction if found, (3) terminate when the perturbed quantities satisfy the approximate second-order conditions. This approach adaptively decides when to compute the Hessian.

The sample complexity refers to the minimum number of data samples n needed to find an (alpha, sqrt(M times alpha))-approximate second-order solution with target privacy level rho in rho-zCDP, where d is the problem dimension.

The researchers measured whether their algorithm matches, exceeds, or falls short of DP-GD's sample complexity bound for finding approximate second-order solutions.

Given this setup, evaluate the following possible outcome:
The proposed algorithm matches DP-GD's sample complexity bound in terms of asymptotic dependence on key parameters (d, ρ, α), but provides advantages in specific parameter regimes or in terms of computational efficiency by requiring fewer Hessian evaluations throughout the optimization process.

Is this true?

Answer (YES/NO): YES